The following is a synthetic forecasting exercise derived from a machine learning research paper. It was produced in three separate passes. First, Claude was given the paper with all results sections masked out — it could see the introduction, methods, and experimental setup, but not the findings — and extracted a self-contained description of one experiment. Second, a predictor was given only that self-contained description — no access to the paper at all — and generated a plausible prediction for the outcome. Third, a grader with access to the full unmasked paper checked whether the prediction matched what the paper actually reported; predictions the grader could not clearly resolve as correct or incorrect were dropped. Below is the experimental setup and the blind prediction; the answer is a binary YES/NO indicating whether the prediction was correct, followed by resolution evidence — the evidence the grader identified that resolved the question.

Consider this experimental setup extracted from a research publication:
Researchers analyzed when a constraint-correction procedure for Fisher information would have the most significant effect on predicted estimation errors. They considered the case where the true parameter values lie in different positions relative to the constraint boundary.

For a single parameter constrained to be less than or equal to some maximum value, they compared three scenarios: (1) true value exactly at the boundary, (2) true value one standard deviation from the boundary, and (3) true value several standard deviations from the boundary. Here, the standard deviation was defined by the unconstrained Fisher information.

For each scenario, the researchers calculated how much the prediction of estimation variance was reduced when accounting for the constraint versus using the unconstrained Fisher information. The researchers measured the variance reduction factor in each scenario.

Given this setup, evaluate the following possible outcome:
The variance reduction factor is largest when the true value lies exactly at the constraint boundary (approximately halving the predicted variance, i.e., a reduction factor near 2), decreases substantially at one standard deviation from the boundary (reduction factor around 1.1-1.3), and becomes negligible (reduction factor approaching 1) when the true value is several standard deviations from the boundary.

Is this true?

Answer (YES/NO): NO